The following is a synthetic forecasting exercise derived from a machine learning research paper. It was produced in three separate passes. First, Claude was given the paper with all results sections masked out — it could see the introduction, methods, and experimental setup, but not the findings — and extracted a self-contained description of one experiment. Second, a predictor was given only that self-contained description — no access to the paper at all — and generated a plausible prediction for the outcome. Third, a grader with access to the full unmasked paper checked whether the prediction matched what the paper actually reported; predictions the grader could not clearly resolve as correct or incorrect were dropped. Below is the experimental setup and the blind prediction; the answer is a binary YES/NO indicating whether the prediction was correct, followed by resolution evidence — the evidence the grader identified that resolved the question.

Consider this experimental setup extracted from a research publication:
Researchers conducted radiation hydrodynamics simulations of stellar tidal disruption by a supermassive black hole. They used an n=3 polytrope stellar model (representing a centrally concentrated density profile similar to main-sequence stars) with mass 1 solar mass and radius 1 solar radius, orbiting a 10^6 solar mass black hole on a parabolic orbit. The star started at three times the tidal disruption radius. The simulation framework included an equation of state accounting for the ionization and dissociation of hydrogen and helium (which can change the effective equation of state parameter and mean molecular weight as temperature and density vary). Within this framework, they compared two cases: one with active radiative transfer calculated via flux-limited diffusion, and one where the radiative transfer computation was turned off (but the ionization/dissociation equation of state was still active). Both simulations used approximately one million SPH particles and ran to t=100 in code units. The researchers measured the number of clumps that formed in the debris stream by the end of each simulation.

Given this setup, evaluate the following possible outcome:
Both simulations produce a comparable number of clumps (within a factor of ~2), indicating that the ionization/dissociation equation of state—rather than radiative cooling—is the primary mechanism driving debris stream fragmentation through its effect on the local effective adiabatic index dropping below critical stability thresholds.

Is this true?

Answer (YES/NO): YES